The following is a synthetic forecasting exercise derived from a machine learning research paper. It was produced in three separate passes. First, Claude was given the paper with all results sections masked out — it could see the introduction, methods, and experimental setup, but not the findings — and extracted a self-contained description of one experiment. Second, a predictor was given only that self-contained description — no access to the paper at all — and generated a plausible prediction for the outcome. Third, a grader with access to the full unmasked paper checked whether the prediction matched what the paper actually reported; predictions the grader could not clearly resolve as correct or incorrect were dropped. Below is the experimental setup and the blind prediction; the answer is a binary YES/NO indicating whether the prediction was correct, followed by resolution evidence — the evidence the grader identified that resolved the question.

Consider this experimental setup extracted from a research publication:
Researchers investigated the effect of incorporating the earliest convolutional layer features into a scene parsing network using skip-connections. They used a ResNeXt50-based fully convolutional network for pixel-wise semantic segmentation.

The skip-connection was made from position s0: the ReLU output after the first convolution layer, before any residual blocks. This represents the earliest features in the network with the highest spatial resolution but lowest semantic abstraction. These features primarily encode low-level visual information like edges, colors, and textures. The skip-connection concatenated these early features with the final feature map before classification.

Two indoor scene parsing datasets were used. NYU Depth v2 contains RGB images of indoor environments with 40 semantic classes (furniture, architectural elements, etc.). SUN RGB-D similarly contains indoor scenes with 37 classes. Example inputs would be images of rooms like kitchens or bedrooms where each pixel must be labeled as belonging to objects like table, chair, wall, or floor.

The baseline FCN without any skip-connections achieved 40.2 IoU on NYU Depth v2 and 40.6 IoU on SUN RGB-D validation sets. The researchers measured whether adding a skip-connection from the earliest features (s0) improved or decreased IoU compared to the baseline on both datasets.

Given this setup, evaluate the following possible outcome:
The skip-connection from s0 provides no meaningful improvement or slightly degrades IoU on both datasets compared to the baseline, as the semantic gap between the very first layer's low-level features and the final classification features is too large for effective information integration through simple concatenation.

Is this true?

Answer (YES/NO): YES